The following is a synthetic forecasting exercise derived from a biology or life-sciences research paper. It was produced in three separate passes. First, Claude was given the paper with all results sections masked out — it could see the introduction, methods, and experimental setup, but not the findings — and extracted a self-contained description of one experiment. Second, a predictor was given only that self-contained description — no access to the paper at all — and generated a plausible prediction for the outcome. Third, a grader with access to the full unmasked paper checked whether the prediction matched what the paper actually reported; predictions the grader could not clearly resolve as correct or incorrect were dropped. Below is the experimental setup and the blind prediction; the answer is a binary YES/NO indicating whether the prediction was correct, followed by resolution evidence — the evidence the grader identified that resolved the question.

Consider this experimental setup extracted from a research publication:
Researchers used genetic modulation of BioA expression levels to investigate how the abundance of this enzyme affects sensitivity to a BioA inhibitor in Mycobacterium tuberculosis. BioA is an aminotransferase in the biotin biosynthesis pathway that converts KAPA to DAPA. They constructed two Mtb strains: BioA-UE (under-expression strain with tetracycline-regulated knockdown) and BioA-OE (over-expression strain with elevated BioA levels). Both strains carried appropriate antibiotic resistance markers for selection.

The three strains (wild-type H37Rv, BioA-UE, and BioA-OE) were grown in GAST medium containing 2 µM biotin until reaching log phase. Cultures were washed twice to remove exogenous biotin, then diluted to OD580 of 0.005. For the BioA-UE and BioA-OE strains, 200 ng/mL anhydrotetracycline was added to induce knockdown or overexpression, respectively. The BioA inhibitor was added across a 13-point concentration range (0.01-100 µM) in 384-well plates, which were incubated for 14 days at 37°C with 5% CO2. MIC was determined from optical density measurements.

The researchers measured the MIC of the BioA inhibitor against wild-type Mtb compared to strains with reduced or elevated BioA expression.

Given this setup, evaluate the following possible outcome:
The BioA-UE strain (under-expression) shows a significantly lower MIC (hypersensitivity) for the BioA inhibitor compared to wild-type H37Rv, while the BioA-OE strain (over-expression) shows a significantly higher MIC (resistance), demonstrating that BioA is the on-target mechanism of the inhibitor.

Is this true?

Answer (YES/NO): YES